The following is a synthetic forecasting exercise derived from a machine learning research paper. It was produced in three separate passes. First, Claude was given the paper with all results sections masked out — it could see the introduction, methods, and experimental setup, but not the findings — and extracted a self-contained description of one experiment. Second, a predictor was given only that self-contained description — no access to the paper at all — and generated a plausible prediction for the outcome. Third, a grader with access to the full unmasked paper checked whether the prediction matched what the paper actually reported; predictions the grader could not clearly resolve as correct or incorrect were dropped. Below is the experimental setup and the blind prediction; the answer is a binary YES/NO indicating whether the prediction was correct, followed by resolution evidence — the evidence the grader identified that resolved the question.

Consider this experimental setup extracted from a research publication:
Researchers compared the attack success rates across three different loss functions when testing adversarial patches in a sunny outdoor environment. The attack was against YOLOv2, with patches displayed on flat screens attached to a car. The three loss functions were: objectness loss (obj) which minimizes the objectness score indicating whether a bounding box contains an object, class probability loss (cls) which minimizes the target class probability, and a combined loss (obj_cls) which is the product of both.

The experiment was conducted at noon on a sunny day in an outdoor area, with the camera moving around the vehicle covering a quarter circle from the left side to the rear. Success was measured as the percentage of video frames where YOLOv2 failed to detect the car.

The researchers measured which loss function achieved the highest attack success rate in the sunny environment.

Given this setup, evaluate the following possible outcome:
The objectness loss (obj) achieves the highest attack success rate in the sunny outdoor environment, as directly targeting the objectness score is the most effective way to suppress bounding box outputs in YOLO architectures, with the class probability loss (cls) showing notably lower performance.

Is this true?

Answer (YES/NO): NO